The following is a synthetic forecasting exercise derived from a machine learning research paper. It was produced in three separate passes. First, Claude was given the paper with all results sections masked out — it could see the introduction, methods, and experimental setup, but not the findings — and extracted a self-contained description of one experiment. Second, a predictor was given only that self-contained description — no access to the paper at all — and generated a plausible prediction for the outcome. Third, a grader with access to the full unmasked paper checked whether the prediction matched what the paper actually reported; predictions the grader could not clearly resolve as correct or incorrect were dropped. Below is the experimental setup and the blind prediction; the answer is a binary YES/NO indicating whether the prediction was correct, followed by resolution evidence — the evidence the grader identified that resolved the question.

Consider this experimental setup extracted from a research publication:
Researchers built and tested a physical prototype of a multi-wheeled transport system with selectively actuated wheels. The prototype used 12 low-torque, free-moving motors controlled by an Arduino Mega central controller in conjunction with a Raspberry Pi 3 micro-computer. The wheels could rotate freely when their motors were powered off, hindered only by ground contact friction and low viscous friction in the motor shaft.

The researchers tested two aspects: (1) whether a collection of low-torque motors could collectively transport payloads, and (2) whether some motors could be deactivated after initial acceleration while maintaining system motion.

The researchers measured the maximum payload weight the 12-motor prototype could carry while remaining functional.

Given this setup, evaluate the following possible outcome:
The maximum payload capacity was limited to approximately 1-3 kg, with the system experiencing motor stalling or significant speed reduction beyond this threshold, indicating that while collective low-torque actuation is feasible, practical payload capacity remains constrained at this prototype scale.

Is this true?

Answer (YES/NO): NO